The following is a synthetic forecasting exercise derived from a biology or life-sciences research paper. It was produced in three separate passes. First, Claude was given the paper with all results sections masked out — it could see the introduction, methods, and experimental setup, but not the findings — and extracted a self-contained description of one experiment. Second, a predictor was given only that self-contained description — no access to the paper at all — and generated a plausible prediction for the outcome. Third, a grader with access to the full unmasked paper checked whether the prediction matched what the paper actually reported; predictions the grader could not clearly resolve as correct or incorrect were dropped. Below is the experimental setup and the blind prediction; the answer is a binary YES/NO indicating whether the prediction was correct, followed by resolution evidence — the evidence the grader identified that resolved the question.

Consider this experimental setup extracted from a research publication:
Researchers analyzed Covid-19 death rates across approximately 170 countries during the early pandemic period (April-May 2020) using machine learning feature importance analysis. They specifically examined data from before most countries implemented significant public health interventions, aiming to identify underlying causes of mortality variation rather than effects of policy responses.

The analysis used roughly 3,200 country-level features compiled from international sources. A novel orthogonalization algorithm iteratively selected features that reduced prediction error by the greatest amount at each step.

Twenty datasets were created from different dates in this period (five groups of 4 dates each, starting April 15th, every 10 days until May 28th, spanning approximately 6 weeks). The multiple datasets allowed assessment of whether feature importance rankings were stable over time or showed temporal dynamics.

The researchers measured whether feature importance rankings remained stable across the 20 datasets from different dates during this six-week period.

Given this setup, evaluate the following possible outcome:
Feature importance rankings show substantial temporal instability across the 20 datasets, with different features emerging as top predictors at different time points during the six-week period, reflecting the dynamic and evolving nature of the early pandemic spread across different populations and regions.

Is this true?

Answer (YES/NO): NO